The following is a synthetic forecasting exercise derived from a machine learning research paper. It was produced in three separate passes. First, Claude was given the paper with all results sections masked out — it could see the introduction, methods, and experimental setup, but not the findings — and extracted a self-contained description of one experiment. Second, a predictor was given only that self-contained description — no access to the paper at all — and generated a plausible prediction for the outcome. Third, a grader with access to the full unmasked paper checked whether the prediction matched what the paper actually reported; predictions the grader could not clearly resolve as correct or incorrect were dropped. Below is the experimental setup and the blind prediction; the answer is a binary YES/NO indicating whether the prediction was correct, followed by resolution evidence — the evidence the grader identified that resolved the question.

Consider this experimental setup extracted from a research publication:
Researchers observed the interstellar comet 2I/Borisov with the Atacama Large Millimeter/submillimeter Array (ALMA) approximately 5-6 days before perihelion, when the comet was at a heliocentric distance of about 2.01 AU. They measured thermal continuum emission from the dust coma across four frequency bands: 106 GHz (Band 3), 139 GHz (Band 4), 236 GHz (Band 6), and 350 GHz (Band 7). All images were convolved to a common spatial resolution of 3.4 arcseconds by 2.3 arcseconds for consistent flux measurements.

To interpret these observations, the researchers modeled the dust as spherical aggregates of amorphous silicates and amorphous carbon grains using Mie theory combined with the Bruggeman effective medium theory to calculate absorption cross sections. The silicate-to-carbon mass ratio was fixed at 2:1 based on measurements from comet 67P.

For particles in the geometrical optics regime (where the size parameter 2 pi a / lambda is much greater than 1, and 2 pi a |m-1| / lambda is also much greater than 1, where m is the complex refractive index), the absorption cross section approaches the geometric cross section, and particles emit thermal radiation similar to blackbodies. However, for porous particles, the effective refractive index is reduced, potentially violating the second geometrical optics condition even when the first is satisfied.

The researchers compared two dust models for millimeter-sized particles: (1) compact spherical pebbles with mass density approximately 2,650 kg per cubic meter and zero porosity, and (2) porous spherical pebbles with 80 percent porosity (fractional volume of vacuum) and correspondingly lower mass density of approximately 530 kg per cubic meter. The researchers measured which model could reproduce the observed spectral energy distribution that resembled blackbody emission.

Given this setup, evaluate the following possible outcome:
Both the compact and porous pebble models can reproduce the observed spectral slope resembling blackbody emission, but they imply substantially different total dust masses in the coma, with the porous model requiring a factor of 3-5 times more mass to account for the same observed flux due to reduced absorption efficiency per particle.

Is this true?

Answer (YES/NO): NO